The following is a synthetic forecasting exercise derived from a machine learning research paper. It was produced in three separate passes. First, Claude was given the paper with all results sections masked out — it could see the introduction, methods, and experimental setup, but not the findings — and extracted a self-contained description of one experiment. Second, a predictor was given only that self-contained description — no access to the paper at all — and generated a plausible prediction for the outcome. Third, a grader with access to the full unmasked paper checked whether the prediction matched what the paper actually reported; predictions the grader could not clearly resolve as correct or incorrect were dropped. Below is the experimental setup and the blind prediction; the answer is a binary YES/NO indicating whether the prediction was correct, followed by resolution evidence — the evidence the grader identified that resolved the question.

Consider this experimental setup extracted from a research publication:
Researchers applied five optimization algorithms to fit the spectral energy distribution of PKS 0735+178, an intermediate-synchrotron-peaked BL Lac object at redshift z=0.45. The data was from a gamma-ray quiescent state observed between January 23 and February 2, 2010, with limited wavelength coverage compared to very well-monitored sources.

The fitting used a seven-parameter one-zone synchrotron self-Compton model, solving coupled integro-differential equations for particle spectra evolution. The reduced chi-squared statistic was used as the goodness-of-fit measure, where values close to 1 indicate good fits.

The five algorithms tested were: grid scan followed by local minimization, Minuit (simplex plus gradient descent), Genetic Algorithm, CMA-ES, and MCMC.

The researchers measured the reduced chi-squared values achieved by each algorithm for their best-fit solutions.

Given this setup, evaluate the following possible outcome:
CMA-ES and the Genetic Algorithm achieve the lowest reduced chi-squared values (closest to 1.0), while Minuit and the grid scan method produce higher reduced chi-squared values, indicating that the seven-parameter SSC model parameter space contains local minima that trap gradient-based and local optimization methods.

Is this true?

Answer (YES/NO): NO